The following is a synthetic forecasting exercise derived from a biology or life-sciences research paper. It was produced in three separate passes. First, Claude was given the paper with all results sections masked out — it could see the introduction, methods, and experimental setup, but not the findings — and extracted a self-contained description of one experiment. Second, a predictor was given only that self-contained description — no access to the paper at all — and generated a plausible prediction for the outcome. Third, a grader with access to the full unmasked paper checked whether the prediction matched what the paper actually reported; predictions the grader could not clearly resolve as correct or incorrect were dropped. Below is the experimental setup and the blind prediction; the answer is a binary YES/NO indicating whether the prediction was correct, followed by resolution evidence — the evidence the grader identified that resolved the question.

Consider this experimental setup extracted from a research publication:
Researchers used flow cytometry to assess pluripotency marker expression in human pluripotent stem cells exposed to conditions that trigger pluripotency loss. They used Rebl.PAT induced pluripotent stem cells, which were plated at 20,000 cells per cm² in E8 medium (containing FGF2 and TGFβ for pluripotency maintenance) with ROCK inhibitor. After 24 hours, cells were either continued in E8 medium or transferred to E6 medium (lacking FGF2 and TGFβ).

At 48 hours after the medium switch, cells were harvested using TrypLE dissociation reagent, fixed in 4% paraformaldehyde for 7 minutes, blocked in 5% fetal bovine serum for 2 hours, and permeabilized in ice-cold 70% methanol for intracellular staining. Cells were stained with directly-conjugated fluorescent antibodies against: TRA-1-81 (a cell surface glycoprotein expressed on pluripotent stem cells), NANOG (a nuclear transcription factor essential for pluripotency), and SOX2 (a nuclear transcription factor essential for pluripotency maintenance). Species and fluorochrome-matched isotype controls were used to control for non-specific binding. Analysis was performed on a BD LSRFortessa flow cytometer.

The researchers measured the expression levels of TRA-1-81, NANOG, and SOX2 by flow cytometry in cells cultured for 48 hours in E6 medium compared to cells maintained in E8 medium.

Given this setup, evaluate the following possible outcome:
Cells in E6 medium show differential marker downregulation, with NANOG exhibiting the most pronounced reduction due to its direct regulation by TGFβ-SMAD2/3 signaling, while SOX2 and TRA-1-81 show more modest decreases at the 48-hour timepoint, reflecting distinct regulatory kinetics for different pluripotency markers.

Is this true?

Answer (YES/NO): NO